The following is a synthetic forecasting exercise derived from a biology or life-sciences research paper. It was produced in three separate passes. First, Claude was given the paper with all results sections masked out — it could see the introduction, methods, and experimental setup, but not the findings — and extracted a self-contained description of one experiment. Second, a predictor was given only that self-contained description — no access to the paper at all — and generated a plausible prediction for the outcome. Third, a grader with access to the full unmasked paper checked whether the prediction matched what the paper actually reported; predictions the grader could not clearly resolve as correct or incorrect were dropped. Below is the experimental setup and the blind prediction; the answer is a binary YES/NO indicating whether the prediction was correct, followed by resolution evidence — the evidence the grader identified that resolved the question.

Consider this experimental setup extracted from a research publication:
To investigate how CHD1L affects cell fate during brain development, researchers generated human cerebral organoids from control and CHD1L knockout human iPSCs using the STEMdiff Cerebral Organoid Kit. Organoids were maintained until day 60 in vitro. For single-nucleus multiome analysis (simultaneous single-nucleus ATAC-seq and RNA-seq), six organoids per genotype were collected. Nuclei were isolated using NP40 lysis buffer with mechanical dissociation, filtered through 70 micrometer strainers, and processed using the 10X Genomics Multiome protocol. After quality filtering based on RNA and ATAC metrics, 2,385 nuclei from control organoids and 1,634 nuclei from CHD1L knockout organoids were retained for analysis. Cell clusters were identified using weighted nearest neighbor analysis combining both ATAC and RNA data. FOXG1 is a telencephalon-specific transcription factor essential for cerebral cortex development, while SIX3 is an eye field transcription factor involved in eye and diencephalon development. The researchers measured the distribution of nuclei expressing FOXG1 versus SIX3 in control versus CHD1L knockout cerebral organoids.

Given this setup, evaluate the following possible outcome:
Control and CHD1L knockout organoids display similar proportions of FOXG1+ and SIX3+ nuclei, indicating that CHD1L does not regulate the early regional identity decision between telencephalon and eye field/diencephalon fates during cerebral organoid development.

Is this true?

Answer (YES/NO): NO